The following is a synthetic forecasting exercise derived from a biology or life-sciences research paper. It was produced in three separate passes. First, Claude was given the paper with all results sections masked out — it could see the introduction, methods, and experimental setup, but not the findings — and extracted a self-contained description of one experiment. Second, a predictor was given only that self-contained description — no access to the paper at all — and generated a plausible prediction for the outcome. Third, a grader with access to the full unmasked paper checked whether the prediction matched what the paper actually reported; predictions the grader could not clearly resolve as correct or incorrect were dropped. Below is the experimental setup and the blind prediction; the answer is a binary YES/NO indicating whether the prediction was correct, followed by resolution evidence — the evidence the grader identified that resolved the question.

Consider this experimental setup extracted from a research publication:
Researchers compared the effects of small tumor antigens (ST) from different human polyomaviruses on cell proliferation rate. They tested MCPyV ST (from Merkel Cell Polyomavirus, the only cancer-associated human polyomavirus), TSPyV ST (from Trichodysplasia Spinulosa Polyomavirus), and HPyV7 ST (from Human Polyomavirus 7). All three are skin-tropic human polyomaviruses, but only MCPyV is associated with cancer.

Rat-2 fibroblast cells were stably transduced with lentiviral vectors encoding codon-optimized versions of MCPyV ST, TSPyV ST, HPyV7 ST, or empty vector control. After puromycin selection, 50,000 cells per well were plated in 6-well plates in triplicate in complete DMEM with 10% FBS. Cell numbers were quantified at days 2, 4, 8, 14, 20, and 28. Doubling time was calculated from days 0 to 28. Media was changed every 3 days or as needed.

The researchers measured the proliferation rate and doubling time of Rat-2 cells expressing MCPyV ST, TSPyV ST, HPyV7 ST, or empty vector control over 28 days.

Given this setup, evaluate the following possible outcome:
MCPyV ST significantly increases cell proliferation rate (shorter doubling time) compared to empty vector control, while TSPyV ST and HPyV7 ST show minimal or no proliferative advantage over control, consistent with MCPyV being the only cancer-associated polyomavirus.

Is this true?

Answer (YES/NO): NO